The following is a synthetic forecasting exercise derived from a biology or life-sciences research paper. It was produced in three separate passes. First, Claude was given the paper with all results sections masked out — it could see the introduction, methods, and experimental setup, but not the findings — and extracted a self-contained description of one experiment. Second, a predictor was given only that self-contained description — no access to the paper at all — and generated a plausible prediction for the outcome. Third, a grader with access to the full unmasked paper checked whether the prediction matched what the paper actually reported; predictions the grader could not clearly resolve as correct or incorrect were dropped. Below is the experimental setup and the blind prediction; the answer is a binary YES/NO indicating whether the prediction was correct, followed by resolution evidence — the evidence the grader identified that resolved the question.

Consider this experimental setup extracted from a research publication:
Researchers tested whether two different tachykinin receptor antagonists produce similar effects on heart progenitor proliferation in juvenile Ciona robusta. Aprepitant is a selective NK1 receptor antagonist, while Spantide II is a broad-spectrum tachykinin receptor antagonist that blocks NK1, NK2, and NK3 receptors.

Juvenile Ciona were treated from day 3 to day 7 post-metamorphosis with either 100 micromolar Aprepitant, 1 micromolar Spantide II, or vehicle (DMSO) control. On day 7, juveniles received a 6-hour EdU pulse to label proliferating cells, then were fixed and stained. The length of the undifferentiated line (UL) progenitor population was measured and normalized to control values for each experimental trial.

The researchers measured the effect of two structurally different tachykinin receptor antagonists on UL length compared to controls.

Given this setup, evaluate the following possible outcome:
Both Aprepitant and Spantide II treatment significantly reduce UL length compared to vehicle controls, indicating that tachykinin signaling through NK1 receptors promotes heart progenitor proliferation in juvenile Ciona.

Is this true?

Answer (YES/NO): YES